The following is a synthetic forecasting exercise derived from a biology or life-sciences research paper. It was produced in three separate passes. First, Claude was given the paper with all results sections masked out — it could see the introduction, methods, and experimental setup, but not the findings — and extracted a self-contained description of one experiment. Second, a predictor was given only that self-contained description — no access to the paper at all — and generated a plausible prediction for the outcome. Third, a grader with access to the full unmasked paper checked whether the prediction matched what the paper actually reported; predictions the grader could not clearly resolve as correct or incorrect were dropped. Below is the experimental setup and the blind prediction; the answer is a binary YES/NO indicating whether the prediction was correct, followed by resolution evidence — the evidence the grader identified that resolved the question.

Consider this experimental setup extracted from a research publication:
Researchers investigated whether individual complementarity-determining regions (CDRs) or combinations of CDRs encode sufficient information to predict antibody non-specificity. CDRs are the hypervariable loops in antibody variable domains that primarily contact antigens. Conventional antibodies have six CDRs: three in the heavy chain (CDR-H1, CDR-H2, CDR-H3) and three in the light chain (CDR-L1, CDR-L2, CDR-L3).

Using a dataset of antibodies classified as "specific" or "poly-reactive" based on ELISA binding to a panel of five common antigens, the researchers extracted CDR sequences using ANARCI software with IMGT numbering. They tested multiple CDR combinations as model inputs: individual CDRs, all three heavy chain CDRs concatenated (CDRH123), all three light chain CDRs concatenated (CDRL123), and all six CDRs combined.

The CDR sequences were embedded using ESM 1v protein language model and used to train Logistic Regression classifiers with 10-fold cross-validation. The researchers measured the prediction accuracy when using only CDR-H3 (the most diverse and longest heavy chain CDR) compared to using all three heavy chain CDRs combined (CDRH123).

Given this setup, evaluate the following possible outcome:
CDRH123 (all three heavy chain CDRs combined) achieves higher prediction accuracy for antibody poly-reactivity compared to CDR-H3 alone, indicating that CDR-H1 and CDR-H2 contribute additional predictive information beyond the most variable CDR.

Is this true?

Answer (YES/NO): YES